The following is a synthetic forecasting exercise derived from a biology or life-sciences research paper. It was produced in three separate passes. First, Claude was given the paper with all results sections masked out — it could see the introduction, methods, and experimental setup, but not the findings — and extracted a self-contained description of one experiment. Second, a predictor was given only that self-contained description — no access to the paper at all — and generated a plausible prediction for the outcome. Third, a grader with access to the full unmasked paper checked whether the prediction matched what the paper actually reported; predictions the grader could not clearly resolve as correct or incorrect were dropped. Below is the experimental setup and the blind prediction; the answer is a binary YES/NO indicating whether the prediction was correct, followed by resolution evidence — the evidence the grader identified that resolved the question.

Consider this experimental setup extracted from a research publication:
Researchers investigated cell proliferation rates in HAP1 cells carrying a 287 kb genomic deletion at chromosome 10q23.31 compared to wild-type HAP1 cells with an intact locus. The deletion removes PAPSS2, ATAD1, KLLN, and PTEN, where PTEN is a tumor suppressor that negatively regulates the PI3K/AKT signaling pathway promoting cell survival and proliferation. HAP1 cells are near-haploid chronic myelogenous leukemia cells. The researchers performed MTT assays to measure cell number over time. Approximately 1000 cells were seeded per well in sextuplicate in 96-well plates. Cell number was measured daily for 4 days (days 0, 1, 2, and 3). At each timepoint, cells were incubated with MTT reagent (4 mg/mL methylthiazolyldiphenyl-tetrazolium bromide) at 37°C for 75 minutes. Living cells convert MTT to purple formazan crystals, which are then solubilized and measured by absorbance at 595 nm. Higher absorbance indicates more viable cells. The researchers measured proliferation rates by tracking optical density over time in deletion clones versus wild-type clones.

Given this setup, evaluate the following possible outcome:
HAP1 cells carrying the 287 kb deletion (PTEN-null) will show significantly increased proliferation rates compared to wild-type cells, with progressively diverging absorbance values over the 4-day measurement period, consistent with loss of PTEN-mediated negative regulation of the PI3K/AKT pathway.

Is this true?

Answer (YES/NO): NO